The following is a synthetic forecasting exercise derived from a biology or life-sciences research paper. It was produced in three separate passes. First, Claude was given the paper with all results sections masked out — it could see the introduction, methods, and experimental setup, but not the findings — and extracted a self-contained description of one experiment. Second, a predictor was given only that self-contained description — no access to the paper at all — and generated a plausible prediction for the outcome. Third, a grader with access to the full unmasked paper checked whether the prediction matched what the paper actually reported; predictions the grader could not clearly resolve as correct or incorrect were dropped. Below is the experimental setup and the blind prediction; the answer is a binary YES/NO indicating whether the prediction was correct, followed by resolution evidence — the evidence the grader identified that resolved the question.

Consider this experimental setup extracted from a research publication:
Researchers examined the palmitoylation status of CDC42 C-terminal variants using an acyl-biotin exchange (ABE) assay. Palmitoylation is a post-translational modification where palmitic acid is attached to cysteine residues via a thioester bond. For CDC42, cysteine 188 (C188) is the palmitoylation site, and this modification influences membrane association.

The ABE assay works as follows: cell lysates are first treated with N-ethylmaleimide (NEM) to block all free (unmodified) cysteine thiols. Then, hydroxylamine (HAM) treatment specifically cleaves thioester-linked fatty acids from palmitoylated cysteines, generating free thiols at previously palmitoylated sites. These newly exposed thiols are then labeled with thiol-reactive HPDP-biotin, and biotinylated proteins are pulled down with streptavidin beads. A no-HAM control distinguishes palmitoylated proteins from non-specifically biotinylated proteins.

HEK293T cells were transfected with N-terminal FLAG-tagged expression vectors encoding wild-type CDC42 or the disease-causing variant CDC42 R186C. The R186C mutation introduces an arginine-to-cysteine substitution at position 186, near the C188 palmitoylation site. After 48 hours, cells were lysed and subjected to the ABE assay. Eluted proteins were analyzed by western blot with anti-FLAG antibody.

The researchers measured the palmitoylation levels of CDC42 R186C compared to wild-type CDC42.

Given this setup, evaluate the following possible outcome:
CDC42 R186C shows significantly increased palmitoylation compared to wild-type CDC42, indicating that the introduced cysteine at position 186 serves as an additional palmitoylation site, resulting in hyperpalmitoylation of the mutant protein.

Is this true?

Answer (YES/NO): NO